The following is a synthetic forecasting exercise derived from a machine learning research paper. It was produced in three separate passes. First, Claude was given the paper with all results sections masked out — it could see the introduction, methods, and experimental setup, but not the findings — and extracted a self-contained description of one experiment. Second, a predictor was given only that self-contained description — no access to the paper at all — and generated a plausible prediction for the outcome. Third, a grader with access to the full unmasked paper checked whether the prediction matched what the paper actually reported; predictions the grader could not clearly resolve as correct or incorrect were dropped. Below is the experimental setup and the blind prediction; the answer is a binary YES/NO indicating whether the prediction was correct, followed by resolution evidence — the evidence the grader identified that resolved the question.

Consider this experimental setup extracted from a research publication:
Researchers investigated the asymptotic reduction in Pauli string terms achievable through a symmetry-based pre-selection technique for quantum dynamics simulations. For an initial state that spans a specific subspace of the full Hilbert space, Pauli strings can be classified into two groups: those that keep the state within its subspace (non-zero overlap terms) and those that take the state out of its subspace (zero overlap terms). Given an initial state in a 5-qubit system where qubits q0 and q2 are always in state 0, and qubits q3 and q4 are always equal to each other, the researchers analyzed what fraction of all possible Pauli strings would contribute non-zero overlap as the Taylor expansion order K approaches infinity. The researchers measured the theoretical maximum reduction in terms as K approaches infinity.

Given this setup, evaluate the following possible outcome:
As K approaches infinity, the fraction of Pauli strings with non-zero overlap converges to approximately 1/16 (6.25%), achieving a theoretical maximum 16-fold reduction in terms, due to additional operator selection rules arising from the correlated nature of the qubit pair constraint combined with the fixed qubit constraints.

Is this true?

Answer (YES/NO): NO